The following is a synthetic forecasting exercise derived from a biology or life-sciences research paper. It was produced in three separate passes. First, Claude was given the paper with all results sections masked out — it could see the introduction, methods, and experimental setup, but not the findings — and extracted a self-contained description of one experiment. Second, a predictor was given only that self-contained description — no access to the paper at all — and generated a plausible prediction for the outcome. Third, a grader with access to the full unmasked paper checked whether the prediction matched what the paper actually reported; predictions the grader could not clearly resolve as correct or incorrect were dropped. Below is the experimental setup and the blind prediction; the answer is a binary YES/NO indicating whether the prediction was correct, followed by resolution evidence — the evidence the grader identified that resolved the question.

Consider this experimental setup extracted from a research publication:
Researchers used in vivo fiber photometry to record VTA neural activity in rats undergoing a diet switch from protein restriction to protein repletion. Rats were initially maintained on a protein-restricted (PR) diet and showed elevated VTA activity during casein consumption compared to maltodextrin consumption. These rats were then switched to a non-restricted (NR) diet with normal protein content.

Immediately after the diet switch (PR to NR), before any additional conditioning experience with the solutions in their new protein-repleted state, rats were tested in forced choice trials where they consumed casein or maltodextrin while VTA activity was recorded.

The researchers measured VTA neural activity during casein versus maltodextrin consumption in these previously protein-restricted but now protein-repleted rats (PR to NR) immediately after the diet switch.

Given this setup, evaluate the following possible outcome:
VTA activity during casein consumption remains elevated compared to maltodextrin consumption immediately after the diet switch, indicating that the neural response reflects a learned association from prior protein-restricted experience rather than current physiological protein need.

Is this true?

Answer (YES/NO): YES